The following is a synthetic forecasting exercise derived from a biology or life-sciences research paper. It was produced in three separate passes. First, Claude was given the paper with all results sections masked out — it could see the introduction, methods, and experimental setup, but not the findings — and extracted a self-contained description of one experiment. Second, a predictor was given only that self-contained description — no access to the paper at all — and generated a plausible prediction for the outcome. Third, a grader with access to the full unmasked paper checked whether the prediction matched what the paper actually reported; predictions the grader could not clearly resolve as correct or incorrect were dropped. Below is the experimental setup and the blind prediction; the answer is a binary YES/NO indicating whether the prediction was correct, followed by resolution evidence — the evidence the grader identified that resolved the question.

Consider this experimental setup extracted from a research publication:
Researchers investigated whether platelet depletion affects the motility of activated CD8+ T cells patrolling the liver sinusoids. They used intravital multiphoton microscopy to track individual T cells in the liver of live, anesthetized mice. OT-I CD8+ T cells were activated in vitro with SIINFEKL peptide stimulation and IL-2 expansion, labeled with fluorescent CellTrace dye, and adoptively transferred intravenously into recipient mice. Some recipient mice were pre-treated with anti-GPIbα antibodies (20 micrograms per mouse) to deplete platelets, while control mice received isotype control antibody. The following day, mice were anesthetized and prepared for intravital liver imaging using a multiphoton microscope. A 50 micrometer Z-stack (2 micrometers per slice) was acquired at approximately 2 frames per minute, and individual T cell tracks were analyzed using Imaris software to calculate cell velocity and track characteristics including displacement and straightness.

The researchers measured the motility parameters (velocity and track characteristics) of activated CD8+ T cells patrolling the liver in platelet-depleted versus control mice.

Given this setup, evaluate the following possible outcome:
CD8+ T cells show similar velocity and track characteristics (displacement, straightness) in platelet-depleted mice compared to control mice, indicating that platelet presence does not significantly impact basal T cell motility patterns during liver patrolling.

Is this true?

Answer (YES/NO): YES